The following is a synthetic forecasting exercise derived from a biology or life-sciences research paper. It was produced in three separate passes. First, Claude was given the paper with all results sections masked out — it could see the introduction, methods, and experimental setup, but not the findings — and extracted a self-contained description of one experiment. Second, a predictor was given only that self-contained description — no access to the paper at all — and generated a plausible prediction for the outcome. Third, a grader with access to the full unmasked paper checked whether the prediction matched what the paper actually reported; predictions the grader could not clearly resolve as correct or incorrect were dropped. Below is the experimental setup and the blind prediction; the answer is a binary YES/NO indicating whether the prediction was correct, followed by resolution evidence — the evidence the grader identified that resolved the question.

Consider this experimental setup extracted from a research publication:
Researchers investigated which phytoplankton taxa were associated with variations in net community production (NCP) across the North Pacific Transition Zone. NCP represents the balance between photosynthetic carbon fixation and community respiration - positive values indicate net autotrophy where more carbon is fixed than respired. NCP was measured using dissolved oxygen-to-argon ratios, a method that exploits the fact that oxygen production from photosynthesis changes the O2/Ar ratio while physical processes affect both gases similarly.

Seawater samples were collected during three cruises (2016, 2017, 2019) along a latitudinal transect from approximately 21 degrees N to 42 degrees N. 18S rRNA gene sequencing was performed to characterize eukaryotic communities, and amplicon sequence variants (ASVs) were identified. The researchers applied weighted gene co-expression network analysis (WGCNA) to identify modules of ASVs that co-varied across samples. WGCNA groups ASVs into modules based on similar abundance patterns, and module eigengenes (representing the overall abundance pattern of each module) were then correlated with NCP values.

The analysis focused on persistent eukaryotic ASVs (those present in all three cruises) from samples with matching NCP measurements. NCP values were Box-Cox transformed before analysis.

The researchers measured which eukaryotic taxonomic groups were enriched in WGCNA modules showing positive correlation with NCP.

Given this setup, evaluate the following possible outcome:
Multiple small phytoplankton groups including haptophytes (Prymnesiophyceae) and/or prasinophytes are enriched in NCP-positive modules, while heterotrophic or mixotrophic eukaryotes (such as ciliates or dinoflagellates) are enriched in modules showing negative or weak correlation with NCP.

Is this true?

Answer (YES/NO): NO